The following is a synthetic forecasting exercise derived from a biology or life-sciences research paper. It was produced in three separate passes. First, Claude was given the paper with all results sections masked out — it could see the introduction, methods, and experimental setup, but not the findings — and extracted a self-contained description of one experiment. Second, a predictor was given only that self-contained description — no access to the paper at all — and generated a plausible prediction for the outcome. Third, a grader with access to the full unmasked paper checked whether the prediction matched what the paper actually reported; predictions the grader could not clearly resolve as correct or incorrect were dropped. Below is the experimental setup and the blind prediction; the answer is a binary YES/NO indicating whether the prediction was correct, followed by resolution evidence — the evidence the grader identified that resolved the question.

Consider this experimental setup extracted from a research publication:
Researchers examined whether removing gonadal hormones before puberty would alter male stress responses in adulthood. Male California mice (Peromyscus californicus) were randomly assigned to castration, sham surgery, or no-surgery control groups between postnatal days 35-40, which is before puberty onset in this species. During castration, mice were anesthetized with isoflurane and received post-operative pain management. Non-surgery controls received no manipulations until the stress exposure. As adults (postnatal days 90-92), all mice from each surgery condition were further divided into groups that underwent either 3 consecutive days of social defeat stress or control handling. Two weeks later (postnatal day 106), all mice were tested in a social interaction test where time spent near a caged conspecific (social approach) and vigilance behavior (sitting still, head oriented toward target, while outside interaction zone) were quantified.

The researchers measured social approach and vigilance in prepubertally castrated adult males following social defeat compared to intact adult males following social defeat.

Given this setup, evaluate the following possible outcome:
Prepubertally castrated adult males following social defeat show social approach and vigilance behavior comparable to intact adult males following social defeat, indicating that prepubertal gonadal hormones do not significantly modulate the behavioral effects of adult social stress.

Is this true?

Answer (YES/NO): NO